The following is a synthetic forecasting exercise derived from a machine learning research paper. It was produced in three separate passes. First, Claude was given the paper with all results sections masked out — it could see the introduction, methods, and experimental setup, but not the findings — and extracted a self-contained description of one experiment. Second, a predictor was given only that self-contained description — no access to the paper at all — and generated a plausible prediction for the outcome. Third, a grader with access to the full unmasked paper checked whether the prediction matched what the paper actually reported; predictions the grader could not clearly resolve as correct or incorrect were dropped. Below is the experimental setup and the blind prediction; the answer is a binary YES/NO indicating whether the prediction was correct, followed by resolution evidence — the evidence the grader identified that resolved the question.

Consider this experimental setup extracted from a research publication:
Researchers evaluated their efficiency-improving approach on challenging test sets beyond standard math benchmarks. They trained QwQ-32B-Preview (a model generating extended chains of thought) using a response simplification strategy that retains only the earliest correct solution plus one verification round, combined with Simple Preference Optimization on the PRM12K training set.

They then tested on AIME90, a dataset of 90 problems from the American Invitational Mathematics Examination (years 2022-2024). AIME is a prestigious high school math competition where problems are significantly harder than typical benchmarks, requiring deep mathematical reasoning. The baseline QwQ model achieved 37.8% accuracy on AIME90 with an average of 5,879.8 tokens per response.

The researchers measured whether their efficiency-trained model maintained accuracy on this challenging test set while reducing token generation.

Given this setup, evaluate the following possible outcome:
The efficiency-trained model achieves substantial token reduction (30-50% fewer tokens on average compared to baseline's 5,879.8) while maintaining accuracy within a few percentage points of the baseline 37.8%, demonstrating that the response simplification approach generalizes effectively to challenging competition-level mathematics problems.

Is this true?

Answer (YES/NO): NO